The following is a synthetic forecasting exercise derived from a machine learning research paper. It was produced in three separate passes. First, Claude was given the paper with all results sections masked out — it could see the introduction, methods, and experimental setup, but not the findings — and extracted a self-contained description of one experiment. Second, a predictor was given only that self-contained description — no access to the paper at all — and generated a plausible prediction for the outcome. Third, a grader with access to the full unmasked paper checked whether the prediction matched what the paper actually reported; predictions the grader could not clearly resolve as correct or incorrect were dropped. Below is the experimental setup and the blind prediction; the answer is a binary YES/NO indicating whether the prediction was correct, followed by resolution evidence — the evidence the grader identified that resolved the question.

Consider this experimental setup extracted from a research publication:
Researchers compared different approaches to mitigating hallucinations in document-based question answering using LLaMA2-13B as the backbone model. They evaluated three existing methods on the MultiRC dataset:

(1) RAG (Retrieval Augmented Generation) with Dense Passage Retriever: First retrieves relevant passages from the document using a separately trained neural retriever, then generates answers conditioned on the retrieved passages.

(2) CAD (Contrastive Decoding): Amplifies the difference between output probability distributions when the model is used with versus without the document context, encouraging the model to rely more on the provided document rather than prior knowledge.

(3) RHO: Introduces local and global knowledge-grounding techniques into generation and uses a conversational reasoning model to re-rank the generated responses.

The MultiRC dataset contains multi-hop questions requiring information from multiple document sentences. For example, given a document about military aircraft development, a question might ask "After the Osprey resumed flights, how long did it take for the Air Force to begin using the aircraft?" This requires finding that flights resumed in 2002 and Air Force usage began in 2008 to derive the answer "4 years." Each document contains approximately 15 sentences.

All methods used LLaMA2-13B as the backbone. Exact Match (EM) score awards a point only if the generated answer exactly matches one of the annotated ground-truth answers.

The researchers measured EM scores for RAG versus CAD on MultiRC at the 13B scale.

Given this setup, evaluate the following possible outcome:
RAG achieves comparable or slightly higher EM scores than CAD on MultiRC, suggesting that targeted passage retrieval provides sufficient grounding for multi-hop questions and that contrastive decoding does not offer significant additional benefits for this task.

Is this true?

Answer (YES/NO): NO